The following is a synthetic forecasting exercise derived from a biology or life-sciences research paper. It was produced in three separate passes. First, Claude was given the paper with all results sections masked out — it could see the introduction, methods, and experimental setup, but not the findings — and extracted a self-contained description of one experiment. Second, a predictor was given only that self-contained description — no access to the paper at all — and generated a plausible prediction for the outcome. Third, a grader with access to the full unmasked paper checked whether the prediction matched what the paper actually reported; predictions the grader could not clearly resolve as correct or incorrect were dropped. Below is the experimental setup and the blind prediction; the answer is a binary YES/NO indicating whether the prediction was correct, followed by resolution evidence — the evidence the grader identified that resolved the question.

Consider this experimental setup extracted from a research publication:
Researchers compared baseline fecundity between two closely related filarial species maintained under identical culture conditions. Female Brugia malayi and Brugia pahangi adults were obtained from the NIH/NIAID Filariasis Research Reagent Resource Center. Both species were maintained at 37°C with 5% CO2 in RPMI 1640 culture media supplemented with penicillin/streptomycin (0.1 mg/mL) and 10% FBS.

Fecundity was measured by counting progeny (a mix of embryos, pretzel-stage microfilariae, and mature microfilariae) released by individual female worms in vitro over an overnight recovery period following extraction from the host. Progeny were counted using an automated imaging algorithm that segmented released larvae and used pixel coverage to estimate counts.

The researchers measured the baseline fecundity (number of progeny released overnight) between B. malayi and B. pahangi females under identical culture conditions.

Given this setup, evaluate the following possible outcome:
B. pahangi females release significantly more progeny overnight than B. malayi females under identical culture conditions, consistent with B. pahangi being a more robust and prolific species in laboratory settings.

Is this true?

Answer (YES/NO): YES